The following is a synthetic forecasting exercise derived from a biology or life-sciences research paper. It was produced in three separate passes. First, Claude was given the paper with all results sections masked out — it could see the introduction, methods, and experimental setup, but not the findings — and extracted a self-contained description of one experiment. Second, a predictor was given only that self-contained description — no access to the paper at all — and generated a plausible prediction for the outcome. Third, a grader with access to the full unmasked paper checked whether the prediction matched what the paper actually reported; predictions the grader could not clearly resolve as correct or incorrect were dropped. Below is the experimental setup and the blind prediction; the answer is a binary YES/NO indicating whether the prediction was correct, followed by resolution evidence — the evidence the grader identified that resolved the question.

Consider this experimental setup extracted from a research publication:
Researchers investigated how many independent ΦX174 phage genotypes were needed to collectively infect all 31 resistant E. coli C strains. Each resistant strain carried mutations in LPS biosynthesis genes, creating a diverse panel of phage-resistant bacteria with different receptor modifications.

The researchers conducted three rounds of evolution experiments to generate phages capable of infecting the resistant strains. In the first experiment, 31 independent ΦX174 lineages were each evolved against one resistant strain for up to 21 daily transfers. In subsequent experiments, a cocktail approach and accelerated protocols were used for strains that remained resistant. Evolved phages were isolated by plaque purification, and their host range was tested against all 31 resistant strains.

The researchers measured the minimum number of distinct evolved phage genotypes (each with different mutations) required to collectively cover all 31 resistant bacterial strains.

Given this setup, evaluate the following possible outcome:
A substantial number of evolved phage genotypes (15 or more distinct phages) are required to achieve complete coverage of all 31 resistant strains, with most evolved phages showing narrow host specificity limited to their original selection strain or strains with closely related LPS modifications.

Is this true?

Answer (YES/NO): YES